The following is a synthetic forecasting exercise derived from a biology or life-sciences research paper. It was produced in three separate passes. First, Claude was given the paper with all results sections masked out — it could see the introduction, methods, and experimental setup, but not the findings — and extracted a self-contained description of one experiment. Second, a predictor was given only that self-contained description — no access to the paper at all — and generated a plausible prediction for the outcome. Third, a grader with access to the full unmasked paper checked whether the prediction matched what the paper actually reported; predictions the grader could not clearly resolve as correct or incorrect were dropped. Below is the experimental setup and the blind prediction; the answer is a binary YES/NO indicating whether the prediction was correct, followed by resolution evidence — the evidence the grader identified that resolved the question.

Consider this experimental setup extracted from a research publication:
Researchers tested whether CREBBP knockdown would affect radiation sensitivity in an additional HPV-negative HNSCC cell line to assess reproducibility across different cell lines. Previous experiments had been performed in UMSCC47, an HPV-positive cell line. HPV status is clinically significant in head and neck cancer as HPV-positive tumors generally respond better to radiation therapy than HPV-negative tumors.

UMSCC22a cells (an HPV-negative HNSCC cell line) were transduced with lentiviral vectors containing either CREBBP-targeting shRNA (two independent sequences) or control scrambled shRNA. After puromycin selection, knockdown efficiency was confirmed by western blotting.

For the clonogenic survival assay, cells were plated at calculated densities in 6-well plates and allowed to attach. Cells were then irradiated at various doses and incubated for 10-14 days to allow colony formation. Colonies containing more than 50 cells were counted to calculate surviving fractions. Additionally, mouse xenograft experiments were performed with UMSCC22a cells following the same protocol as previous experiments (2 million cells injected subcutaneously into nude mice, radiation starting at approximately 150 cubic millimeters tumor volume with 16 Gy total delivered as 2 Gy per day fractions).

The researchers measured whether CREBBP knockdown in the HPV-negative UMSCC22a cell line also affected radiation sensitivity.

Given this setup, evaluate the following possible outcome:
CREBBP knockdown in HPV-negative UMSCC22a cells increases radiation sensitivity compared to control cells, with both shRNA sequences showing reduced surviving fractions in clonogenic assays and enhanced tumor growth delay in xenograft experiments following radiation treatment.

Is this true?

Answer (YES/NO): YES